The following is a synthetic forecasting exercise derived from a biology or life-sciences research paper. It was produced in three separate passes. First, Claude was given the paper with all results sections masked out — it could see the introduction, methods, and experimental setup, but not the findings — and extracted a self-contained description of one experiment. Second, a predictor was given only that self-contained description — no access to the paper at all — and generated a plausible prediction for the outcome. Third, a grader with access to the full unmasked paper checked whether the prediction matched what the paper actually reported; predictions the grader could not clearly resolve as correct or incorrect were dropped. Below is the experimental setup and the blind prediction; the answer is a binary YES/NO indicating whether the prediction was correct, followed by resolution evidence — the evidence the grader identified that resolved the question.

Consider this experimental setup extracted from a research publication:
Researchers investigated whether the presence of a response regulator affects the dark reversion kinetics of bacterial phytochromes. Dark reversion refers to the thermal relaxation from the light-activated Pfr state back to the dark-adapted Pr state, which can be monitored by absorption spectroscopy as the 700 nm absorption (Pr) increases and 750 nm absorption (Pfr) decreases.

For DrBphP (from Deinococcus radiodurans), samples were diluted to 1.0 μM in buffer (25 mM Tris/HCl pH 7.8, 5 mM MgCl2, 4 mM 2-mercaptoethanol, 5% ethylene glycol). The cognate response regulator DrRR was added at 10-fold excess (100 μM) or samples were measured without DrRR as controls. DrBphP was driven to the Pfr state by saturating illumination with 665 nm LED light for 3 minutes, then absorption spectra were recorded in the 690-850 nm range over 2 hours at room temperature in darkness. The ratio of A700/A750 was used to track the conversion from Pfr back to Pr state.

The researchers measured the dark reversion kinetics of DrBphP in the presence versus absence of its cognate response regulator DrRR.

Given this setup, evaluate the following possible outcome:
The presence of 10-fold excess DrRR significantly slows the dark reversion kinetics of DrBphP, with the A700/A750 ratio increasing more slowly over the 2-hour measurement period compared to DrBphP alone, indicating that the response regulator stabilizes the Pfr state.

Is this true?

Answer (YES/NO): NO